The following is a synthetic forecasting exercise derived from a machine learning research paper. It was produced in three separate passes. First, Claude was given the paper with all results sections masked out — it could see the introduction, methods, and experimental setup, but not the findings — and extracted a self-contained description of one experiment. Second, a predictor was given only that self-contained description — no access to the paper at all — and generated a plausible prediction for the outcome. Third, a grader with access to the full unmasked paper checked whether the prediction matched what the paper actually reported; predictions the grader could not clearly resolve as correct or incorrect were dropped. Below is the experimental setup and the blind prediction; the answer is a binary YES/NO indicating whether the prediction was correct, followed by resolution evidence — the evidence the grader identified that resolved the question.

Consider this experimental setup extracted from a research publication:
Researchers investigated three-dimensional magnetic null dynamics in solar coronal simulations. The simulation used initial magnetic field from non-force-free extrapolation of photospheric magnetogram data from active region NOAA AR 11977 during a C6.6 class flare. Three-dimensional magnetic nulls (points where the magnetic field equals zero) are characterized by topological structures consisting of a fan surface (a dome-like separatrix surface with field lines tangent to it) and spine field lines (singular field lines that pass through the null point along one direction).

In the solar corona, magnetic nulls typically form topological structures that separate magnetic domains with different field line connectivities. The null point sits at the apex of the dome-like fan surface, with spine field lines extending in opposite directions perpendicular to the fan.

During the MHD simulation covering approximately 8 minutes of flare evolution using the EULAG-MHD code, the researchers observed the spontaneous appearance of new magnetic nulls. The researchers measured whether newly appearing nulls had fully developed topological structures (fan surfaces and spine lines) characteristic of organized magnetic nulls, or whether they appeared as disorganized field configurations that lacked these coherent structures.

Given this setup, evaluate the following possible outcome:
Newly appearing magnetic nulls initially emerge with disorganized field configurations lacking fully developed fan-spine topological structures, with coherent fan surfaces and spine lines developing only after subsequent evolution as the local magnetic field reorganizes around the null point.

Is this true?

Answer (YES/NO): NO